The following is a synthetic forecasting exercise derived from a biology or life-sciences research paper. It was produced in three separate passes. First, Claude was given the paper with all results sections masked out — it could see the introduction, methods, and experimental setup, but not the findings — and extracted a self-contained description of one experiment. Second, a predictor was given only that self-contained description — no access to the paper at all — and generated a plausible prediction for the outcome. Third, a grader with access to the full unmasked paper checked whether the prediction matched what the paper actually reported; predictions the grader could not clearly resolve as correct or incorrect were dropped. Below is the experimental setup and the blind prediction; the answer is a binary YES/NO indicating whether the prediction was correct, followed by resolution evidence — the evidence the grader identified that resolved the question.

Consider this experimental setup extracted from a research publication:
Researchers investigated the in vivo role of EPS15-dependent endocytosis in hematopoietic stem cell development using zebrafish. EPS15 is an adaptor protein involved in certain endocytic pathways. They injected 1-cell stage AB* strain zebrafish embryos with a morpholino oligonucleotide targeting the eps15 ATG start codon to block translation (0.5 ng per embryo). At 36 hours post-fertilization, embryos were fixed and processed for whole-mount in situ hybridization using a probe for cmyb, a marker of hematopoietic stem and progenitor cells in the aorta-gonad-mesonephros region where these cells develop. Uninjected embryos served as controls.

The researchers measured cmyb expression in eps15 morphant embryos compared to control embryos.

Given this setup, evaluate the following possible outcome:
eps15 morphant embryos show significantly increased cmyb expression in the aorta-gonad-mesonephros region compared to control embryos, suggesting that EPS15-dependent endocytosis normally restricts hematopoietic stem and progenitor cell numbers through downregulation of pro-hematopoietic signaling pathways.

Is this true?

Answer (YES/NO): NO